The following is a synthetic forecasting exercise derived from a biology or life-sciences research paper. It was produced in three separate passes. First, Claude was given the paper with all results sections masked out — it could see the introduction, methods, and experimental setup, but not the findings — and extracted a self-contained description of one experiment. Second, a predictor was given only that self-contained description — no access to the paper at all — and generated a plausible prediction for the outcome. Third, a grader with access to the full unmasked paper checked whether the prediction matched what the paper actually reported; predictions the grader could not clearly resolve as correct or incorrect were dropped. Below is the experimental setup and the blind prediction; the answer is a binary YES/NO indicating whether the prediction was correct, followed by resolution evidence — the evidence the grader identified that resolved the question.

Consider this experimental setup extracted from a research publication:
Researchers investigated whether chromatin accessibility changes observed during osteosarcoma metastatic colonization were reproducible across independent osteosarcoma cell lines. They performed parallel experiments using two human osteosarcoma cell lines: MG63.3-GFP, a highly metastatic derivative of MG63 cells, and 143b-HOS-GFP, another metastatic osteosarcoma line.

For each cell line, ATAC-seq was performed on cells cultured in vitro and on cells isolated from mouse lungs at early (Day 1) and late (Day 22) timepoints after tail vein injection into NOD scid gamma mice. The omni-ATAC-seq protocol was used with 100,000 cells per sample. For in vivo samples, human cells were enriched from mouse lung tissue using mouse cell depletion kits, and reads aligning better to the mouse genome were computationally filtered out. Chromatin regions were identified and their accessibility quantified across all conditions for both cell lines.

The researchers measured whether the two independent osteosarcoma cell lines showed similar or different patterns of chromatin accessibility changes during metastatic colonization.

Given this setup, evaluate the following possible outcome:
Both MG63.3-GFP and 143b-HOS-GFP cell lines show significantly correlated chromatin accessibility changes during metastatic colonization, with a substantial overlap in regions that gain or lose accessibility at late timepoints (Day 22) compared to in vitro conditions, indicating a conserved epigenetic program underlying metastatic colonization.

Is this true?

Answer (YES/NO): NO